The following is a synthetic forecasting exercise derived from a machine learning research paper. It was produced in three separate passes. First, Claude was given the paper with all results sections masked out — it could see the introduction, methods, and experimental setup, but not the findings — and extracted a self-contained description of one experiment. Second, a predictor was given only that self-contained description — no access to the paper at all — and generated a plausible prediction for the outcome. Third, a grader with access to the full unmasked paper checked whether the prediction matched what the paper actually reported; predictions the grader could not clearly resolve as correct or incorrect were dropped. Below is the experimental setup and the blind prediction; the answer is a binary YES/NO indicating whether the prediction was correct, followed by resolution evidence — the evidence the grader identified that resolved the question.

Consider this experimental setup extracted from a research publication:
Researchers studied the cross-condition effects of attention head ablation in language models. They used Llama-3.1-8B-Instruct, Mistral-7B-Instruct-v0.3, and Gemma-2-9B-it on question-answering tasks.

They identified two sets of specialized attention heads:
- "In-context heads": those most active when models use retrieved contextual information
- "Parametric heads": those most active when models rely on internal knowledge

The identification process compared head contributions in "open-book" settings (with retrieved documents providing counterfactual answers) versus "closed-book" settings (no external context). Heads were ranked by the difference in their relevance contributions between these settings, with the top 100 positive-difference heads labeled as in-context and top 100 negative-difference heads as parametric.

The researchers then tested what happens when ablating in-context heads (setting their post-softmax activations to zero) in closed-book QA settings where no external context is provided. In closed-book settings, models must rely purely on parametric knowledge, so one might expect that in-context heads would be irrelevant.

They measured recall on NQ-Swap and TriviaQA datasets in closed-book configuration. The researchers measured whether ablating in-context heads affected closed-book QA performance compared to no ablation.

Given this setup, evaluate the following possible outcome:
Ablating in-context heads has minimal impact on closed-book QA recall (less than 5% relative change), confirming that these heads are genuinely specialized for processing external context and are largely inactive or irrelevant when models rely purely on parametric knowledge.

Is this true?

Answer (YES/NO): NO